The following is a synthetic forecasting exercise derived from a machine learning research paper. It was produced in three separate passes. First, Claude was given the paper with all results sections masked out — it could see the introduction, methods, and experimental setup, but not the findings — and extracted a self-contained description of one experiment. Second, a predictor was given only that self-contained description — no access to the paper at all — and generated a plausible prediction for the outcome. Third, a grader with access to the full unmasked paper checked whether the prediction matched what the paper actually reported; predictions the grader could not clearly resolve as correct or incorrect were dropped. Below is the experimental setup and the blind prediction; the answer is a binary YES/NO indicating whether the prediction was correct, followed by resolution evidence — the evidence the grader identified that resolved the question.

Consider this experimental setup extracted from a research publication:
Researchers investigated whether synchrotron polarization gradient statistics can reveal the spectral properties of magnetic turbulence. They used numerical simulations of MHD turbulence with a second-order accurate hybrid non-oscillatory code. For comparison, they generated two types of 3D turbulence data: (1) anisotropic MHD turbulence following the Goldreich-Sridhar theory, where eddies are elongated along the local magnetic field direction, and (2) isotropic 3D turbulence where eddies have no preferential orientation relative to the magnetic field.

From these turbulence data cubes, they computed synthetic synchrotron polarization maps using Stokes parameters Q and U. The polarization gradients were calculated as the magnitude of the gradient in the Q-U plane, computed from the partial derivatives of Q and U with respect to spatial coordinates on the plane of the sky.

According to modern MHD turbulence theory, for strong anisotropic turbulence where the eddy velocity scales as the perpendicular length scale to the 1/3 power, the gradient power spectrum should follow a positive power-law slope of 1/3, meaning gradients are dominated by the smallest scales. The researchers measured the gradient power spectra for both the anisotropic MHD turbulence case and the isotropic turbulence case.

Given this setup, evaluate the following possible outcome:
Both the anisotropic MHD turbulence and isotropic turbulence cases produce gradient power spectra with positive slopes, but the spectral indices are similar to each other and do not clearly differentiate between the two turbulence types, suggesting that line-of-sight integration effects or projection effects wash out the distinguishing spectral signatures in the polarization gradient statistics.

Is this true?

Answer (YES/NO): NO